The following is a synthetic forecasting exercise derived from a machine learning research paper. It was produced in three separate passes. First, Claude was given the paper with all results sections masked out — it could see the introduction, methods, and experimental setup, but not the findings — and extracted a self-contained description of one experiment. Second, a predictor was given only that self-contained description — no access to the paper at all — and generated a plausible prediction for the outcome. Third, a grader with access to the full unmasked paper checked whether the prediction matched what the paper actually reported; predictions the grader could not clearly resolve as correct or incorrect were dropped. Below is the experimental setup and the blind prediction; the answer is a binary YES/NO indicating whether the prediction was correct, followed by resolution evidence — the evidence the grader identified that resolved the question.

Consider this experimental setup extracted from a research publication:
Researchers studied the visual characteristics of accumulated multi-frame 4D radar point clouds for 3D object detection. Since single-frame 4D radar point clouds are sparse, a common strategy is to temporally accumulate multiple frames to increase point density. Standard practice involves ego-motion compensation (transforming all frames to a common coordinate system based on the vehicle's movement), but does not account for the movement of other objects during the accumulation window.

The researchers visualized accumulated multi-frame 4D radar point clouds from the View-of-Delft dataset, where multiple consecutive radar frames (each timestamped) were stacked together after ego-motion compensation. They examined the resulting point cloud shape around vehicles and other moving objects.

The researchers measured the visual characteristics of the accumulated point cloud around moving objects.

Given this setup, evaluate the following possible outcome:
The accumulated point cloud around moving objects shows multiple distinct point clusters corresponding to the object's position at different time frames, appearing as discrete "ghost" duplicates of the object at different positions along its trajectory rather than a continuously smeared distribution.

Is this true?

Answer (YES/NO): NO